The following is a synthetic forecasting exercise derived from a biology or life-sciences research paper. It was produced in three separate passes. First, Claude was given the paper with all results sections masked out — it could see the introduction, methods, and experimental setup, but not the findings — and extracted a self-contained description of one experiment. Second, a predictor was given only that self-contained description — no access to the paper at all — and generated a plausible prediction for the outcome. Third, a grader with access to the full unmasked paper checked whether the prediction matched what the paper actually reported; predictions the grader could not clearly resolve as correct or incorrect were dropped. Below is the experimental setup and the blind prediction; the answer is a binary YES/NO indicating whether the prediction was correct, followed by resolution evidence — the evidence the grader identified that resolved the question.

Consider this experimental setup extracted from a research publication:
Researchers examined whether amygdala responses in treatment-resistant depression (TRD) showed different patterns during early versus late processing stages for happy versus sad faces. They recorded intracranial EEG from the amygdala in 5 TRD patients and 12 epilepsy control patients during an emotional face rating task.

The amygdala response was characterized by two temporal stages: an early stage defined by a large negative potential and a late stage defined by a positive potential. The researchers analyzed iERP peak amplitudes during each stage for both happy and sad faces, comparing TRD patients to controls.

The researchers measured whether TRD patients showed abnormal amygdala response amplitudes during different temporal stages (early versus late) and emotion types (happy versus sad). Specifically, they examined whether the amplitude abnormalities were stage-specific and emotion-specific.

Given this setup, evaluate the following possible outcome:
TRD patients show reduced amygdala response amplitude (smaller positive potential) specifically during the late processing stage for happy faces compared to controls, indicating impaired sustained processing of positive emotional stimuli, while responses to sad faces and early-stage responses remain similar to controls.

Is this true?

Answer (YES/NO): NO